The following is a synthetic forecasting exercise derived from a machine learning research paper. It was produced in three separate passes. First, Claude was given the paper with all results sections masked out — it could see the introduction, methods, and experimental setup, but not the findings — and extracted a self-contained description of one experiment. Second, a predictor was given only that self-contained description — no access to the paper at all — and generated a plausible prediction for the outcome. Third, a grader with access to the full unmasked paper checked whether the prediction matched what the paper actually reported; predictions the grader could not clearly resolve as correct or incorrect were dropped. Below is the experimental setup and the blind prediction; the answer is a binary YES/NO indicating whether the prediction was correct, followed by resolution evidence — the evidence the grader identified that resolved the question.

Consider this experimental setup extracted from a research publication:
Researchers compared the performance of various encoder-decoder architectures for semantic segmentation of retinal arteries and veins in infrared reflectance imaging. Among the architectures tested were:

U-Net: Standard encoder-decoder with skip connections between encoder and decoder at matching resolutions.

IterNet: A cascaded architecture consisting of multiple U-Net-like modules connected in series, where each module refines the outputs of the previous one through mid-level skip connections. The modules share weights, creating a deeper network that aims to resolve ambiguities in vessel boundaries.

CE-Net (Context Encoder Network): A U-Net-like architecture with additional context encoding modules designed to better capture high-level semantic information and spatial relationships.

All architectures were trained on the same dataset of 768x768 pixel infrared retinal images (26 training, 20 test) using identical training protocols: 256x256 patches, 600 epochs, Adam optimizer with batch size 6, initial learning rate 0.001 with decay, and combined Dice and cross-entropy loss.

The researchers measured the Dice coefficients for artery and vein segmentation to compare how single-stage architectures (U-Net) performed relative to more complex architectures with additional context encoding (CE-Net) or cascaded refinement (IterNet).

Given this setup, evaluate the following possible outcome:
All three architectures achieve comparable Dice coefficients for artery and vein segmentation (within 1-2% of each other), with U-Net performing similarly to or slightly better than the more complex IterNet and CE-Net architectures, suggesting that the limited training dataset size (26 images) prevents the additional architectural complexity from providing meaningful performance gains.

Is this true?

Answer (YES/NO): NO